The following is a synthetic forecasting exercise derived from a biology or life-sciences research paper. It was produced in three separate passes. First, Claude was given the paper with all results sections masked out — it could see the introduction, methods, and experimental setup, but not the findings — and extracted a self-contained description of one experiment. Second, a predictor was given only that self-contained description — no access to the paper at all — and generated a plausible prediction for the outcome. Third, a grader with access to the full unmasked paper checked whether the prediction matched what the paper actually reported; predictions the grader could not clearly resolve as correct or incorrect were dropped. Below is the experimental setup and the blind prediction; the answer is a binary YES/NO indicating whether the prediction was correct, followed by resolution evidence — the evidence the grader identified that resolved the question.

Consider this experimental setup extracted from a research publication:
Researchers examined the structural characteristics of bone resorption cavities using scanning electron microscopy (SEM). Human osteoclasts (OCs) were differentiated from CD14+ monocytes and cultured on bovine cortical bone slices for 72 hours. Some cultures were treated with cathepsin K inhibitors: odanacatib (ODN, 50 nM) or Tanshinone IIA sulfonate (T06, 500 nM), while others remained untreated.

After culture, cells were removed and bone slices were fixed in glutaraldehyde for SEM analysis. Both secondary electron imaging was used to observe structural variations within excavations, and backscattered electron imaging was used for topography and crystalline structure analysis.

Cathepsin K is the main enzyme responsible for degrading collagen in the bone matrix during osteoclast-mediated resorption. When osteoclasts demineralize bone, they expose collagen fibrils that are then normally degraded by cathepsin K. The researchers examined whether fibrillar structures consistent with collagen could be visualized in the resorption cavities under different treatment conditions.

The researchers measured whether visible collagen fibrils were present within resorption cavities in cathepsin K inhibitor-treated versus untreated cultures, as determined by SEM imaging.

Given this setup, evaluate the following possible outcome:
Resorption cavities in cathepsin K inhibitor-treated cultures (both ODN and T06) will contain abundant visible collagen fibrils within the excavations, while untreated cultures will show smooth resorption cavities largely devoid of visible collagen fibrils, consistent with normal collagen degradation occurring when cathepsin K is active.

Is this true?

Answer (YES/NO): NO